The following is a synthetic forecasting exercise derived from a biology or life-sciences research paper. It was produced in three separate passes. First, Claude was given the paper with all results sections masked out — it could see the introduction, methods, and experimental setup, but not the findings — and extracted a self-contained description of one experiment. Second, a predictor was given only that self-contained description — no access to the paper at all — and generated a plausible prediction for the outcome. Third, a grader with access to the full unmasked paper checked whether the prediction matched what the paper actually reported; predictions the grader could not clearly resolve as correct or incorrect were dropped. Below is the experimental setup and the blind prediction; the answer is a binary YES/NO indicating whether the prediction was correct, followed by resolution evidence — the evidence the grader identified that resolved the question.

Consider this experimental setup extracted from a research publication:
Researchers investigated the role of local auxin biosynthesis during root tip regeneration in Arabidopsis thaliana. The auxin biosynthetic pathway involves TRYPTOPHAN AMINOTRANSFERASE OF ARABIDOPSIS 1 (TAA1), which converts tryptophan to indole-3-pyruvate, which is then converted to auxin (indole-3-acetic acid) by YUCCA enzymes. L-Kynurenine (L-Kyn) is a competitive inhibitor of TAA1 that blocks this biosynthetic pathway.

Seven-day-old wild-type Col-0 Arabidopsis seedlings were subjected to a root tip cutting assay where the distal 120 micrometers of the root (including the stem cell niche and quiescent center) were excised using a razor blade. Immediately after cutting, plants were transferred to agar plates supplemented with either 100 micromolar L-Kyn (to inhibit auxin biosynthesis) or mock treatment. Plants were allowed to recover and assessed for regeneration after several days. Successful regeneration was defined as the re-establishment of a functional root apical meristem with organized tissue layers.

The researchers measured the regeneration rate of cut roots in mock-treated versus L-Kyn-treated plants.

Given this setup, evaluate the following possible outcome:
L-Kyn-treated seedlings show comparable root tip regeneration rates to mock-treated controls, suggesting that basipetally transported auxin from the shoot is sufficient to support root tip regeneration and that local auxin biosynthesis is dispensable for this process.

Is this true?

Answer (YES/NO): NO